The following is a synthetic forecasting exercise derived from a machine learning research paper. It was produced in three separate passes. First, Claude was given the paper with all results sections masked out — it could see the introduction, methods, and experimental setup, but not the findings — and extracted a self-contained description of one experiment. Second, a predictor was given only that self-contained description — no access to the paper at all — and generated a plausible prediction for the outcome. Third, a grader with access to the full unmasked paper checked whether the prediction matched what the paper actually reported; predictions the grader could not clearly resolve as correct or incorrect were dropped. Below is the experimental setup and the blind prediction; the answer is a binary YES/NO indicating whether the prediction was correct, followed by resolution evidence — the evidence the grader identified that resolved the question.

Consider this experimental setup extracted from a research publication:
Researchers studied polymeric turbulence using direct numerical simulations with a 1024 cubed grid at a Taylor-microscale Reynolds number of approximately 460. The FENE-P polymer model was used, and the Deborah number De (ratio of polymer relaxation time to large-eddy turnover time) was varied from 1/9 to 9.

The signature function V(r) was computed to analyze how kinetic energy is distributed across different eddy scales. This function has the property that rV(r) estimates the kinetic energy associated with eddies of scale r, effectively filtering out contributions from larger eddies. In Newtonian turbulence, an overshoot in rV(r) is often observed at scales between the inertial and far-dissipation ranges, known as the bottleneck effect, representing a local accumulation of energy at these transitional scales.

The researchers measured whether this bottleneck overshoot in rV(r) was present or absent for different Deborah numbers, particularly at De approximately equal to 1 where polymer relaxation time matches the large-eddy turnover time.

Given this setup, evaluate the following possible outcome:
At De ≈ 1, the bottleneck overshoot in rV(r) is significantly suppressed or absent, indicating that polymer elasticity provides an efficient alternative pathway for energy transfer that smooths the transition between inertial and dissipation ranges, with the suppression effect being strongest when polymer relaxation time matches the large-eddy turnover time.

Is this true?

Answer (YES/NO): YES